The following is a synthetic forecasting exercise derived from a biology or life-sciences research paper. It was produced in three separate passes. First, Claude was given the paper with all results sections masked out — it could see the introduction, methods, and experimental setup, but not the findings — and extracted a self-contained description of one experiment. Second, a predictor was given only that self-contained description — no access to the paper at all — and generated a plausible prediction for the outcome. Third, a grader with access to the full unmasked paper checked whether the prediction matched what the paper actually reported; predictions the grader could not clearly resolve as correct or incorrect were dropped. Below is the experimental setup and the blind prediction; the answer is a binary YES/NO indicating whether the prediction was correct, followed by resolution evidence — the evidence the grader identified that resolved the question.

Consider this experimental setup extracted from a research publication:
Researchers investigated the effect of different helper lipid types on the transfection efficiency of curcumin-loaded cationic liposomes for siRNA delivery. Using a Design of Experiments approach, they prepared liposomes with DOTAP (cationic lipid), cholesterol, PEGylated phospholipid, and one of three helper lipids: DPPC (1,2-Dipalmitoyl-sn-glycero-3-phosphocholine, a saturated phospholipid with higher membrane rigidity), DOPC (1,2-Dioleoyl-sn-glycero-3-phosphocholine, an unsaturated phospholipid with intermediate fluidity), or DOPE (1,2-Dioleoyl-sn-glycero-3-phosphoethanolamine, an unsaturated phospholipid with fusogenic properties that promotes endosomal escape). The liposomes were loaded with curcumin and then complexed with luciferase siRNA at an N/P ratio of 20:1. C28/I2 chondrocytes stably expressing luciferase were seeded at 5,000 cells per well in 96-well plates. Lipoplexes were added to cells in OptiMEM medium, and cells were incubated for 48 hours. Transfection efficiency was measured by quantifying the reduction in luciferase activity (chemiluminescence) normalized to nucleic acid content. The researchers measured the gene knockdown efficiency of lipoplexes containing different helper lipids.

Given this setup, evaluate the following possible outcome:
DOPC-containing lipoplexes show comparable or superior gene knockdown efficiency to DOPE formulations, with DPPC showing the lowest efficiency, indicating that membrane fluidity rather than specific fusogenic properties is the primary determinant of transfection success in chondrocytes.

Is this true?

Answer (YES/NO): NO